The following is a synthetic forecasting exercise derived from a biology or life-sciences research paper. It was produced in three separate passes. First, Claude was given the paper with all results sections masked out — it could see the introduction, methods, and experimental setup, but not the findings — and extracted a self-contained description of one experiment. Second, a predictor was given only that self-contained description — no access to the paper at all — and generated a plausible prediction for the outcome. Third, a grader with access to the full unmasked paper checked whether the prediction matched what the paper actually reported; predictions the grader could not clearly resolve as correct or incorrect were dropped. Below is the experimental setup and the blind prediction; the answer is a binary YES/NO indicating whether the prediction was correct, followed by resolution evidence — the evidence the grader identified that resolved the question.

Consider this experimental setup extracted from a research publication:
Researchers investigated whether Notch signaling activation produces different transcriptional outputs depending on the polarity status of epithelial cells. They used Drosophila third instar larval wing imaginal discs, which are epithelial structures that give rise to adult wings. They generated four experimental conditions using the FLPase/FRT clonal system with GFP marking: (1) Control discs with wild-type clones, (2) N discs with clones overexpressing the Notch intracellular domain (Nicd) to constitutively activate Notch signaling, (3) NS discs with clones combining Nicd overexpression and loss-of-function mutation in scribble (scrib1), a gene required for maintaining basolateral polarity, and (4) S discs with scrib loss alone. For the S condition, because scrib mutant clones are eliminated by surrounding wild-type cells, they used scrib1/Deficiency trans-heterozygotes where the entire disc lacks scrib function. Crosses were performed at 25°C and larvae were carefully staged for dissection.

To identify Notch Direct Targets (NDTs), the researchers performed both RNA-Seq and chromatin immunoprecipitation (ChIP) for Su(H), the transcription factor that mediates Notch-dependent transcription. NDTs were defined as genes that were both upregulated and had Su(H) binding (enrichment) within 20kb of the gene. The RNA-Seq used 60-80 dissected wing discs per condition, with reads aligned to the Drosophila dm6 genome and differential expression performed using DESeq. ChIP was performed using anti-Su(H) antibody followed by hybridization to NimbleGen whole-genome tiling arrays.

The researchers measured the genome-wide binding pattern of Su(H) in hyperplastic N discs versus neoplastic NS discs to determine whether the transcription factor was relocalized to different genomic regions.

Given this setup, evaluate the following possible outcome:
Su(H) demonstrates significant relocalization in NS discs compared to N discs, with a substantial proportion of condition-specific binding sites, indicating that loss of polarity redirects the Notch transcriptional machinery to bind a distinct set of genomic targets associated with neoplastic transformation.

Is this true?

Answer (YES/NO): NO